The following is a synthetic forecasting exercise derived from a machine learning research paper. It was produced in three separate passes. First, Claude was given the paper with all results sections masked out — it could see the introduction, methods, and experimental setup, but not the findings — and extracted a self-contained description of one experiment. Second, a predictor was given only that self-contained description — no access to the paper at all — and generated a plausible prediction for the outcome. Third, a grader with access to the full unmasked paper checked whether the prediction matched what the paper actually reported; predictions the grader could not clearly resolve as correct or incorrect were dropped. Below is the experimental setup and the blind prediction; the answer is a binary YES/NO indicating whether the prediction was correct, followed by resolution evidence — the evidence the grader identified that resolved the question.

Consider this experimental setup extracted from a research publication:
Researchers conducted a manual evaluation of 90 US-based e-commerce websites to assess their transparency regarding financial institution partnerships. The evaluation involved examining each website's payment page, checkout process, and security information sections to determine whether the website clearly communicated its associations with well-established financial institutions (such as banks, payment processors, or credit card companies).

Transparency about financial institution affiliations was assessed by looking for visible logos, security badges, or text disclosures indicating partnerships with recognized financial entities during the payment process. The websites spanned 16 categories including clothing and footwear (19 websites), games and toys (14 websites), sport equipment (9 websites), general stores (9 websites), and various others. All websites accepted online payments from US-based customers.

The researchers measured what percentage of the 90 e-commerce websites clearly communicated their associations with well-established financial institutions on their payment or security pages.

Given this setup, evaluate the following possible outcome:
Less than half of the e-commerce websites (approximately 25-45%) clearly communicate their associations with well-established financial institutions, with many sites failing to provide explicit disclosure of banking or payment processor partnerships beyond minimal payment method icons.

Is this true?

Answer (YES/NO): YES